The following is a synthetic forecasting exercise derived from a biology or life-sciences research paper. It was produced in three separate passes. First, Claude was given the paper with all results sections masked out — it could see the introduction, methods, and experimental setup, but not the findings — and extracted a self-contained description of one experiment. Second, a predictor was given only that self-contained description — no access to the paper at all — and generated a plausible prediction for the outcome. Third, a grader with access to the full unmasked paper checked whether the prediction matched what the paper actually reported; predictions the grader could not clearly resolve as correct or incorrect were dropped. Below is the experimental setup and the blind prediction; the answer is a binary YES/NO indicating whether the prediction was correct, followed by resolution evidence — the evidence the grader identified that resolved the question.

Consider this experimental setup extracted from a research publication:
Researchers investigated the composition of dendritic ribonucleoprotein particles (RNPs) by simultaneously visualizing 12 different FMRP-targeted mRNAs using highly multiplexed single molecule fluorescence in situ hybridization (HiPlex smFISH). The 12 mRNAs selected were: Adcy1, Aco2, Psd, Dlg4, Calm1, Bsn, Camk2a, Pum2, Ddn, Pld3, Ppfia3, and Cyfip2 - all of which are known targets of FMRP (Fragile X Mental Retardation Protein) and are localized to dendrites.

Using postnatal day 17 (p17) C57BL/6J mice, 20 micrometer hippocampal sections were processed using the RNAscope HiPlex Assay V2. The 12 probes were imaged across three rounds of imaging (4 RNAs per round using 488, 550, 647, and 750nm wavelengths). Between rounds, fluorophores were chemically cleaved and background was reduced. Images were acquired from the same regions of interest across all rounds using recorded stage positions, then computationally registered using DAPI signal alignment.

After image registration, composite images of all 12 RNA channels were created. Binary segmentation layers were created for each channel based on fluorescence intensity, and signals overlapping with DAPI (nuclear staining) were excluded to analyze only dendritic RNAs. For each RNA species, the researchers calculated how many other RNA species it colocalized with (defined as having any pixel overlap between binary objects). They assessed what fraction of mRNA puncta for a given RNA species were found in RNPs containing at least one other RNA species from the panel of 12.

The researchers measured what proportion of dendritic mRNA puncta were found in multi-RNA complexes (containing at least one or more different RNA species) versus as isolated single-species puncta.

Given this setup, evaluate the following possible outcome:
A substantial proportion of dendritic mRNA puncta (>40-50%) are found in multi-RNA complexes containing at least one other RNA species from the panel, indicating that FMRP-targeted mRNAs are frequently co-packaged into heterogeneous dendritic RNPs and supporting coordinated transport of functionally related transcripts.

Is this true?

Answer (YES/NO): YES